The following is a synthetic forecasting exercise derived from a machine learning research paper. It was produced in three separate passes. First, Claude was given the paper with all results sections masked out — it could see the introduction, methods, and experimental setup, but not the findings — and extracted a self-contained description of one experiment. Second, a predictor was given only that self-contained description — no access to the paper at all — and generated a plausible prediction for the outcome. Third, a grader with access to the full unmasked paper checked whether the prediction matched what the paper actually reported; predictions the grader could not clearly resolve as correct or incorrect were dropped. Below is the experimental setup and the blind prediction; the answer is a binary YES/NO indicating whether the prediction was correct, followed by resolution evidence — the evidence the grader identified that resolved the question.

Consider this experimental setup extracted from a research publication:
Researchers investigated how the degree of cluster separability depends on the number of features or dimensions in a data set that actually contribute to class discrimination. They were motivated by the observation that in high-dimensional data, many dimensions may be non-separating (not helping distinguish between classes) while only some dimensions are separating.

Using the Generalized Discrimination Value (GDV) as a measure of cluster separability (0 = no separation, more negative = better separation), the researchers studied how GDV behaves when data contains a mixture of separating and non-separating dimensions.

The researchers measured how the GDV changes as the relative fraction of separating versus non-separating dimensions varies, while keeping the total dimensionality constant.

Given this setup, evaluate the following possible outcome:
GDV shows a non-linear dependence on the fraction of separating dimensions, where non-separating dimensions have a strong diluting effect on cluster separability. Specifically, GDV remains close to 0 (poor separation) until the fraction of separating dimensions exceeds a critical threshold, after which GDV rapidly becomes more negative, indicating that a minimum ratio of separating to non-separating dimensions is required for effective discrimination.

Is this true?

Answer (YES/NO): NO